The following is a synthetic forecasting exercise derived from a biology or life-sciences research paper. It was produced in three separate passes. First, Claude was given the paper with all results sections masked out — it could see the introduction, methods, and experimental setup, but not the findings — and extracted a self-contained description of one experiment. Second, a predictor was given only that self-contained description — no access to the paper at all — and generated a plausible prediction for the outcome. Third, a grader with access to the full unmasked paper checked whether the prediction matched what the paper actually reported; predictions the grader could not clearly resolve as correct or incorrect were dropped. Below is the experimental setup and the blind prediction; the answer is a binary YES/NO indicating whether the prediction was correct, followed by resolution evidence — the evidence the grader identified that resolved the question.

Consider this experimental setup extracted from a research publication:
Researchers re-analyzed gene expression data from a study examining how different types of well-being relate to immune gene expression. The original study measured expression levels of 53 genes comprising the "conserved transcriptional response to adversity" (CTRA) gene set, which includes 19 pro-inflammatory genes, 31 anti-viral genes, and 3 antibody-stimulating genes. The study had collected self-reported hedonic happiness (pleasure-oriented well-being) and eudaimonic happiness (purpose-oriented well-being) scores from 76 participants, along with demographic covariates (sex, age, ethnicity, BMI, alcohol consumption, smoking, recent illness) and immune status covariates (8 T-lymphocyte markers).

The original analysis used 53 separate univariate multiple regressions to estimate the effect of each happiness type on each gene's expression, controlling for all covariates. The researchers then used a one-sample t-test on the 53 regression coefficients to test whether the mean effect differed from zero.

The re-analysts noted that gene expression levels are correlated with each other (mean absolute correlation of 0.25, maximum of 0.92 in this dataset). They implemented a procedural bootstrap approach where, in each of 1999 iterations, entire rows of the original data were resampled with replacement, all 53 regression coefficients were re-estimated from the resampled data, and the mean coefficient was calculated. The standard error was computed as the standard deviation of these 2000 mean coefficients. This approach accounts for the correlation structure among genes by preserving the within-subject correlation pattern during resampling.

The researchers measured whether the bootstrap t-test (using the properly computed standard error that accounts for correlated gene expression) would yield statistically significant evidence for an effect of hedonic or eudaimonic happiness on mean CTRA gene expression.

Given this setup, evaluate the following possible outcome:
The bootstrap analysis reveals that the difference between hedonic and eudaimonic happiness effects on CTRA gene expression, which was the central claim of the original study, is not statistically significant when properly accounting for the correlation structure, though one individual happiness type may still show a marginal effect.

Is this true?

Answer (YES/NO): NO